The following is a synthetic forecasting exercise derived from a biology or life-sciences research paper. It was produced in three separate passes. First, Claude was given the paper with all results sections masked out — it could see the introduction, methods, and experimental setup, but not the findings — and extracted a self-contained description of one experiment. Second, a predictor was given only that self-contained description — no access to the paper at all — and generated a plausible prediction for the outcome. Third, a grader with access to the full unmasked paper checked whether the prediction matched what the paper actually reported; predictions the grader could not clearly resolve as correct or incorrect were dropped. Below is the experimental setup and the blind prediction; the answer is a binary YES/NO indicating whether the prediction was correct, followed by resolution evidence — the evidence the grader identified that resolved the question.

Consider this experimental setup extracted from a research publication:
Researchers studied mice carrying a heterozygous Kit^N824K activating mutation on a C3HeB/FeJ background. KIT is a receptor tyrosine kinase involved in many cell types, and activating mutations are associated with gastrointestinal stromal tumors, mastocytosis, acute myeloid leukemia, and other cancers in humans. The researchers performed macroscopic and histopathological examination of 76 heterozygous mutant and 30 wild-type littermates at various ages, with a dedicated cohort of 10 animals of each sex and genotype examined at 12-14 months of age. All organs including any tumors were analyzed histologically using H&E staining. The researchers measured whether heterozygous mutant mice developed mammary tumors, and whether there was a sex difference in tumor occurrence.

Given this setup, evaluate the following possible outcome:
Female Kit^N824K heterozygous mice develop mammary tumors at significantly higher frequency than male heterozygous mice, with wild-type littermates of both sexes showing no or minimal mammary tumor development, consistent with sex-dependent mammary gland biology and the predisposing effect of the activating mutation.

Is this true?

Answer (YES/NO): YES